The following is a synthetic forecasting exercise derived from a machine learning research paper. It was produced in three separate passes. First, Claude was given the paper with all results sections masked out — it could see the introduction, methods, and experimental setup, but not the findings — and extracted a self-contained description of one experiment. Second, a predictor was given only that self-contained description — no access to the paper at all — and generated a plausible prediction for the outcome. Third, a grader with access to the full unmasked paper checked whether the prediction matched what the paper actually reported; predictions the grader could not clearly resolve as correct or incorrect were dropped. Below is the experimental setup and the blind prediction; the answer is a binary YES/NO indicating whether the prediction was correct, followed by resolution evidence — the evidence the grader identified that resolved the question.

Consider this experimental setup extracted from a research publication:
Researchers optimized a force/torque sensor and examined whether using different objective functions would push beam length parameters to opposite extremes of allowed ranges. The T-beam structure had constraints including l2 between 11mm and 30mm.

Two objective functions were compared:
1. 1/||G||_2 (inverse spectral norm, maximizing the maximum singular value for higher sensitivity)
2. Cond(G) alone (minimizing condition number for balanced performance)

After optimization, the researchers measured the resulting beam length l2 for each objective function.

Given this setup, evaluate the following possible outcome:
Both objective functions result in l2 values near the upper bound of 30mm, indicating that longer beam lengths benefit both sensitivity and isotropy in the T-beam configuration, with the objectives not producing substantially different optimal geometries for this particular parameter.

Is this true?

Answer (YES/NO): NO